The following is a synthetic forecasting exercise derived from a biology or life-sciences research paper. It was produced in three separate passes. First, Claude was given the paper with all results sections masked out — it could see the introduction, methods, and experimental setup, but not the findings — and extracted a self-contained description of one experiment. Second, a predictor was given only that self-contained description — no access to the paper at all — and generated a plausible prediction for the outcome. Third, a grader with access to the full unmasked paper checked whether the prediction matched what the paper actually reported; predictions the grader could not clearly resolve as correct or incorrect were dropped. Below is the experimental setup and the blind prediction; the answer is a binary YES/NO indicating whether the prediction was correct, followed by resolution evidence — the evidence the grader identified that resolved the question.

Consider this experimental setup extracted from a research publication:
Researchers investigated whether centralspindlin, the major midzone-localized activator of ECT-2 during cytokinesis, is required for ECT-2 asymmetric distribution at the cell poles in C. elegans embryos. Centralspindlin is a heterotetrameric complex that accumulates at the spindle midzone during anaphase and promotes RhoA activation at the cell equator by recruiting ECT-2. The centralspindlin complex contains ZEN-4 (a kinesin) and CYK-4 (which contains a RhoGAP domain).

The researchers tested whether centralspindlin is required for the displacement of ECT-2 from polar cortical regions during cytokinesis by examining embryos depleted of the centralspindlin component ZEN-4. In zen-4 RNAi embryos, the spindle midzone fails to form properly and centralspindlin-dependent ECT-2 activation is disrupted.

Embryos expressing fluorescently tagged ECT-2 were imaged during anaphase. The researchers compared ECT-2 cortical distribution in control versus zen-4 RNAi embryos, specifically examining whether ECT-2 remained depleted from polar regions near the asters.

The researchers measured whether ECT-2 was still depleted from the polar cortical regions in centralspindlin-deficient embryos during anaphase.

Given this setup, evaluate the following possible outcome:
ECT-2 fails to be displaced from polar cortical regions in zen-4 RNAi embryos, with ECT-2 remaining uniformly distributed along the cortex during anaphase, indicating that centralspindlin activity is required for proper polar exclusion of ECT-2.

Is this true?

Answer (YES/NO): NO